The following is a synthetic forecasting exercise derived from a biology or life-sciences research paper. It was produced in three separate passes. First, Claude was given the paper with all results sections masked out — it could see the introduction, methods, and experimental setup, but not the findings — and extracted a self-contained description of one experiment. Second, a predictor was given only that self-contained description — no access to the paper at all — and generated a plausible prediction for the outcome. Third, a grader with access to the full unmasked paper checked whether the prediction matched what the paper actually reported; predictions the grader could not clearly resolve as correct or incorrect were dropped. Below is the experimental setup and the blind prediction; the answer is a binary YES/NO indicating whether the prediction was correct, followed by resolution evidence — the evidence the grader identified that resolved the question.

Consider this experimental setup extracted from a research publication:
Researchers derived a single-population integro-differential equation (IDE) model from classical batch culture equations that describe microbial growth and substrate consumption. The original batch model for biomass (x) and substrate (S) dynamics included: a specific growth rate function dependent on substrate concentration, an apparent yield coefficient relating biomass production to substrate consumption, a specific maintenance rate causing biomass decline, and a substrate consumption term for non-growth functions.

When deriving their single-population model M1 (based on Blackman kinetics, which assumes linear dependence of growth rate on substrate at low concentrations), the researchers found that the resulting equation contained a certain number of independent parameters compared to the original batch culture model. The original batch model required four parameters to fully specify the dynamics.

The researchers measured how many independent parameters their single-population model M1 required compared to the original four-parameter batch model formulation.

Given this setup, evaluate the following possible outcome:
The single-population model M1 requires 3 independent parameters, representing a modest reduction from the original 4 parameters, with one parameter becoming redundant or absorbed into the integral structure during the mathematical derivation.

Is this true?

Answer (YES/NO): YES